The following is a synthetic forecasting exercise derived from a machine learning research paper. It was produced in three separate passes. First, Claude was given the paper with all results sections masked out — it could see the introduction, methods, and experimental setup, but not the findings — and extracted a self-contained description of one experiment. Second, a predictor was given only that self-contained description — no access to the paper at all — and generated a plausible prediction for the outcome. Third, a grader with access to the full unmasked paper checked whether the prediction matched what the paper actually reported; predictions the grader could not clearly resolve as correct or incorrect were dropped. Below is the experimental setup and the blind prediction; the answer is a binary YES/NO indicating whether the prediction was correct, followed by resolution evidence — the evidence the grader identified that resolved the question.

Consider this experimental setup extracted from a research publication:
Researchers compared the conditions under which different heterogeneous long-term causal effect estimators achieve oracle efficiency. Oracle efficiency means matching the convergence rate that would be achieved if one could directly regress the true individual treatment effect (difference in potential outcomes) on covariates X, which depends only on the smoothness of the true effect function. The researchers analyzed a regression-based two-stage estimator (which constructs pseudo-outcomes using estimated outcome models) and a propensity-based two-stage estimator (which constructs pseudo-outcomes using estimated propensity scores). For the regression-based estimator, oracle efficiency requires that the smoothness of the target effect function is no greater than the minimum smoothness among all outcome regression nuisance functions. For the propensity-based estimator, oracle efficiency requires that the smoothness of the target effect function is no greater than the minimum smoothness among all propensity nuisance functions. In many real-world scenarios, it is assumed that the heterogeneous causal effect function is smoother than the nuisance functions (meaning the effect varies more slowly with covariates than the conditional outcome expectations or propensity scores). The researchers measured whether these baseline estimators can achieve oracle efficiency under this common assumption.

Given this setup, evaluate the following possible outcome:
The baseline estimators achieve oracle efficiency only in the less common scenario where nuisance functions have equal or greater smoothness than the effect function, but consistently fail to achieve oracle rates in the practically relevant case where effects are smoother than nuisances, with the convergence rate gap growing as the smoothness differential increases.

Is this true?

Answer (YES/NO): NO